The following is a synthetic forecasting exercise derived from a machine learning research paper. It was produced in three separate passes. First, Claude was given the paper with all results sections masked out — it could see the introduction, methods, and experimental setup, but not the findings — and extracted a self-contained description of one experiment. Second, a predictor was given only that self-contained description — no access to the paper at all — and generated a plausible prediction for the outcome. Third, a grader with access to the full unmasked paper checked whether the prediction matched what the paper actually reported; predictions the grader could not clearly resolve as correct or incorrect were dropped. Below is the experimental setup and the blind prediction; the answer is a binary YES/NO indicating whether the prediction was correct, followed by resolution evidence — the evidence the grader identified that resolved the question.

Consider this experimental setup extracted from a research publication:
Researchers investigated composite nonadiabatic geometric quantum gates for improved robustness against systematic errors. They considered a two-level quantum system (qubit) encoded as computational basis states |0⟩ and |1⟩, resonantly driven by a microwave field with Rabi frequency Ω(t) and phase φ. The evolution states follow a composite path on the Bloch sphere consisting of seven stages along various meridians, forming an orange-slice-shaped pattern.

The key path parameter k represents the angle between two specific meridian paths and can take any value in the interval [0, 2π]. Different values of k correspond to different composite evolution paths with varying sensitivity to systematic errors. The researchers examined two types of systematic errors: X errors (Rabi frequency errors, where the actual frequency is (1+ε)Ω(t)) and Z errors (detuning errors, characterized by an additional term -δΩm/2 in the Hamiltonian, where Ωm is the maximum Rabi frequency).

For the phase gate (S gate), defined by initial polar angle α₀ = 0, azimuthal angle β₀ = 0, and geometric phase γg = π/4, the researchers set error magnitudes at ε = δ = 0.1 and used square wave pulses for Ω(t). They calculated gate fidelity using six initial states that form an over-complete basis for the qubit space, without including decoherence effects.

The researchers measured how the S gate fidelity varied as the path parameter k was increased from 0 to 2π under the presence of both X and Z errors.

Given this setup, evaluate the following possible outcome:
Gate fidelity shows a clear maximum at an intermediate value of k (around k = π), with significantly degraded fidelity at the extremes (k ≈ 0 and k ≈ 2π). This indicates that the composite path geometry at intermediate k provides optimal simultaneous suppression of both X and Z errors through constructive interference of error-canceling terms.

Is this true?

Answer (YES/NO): NO